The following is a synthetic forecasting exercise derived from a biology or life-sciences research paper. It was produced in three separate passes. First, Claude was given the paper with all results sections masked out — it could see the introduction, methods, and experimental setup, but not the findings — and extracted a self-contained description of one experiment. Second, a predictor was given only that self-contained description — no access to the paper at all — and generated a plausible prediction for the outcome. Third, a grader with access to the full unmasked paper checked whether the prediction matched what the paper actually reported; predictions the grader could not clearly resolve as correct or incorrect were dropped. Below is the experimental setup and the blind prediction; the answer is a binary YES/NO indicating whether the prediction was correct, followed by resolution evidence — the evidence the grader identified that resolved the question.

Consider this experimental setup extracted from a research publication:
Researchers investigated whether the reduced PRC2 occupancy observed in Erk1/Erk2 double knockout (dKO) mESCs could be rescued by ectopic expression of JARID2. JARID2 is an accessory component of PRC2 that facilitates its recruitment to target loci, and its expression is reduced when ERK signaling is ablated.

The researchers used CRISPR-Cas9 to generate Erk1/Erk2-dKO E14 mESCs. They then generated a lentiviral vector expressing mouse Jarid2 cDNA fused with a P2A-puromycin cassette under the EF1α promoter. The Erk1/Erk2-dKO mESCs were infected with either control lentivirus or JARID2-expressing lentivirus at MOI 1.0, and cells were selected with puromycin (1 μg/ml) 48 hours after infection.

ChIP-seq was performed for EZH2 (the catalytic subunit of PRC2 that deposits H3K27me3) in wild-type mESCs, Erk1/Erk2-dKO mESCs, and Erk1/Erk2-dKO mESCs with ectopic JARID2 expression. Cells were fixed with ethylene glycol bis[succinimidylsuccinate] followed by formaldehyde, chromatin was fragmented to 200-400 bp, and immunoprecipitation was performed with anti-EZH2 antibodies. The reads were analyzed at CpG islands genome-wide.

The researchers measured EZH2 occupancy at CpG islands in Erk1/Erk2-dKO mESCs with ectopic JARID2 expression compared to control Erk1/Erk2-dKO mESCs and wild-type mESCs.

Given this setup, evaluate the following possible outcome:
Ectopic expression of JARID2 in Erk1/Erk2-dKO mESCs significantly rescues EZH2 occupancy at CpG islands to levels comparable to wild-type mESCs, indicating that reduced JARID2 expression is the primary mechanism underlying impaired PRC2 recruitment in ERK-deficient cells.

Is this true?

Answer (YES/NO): YES